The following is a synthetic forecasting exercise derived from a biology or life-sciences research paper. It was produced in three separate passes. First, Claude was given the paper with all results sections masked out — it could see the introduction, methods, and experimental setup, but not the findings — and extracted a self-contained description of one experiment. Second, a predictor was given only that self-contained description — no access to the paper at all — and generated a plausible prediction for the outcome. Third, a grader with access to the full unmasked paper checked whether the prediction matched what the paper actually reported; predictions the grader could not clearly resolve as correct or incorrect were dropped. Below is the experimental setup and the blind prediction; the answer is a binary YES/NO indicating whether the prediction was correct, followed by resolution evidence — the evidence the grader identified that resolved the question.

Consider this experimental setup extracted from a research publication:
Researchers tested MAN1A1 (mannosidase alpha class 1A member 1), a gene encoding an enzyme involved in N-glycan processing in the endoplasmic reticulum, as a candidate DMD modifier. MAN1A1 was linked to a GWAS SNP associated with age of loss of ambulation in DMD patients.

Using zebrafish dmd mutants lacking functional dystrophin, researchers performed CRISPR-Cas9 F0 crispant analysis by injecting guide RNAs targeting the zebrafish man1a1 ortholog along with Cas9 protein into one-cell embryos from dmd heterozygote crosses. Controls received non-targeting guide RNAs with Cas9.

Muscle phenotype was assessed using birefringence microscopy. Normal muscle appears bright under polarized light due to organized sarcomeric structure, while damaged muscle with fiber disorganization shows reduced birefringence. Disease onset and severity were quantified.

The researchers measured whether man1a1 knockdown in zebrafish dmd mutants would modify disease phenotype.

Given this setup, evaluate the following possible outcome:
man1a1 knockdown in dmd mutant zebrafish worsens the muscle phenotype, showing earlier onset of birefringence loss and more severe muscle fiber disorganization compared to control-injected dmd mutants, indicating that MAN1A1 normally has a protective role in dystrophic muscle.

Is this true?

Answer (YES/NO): NO